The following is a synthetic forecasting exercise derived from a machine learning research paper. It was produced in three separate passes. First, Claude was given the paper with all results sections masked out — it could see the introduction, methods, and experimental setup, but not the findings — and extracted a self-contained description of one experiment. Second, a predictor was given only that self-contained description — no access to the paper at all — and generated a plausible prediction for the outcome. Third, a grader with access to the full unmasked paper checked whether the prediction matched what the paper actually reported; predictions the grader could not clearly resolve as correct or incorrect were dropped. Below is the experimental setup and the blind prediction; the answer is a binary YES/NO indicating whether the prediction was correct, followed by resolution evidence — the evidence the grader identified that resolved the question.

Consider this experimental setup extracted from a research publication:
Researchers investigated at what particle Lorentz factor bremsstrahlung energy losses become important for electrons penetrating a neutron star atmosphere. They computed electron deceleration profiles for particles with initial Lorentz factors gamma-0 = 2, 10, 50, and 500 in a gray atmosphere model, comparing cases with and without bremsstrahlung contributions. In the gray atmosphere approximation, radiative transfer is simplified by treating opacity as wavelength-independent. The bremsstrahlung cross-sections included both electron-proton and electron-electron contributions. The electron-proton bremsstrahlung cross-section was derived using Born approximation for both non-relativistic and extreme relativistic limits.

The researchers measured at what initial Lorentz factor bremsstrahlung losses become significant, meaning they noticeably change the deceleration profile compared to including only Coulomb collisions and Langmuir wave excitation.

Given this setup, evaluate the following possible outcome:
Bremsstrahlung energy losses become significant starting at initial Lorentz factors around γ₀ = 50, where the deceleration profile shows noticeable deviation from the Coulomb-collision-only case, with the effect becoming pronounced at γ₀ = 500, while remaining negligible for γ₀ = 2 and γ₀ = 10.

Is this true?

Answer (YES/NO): NO